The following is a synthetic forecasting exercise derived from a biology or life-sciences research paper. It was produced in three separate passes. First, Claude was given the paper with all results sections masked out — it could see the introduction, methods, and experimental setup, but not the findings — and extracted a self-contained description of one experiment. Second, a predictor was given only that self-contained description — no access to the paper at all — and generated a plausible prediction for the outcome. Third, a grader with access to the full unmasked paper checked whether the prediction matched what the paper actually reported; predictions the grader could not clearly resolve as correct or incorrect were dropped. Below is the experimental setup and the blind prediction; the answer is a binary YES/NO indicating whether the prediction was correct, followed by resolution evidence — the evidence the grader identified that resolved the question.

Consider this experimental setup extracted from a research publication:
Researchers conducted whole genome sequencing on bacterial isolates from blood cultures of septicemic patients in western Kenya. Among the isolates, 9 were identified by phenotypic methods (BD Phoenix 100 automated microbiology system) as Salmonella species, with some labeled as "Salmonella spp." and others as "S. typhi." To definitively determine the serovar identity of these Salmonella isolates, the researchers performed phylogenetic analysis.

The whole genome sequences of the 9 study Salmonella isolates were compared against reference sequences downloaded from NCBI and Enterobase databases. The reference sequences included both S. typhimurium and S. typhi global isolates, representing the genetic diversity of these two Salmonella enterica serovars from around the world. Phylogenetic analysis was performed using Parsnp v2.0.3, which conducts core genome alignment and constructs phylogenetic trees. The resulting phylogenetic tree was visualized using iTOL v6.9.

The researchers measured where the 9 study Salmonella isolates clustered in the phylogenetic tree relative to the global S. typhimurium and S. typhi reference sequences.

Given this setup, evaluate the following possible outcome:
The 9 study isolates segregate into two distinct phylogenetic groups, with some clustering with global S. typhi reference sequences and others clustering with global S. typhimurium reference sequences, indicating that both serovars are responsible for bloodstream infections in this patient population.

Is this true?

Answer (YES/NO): NO